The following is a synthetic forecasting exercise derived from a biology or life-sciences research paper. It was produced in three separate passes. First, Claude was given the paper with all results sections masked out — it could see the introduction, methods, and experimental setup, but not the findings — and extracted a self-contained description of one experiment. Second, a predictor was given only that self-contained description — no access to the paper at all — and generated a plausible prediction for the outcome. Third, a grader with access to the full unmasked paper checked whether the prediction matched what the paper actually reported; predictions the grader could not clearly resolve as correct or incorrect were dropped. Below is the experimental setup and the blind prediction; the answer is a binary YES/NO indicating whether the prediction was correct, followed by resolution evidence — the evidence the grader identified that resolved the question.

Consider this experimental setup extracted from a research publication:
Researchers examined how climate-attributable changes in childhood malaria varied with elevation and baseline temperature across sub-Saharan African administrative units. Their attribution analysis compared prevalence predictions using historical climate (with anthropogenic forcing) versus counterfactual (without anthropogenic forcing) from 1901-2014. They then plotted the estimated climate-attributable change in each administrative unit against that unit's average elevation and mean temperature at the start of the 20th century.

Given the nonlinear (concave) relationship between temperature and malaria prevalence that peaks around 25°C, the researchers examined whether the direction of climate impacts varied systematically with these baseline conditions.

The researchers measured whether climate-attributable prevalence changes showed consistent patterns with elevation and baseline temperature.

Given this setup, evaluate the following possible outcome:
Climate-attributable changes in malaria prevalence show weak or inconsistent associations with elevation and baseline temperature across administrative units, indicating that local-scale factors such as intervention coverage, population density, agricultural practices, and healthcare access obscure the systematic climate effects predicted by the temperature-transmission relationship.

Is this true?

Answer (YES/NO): NO